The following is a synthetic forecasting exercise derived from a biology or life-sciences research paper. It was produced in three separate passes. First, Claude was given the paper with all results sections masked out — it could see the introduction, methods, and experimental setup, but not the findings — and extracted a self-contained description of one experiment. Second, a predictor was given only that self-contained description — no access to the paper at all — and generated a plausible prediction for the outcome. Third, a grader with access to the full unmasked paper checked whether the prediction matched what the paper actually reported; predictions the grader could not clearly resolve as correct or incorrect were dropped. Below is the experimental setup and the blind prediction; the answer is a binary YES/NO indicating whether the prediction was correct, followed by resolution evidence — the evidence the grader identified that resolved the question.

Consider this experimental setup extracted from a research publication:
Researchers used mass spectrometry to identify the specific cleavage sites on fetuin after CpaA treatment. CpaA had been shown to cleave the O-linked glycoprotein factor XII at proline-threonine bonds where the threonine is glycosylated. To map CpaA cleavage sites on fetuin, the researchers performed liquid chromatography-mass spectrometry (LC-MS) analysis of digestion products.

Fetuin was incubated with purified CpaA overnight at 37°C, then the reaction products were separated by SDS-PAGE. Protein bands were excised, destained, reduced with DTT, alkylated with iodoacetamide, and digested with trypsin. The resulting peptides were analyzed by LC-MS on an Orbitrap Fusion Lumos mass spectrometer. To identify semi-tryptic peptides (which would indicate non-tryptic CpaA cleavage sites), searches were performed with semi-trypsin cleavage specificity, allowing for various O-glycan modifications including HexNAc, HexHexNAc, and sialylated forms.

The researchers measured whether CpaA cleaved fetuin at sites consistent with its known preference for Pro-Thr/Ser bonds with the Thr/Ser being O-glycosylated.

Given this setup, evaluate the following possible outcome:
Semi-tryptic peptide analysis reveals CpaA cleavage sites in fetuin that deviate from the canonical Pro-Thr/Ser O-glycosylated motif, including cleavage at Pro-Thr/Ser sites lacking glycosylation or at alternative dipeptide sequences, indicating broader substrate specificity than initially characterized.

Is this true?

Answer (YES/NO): NO